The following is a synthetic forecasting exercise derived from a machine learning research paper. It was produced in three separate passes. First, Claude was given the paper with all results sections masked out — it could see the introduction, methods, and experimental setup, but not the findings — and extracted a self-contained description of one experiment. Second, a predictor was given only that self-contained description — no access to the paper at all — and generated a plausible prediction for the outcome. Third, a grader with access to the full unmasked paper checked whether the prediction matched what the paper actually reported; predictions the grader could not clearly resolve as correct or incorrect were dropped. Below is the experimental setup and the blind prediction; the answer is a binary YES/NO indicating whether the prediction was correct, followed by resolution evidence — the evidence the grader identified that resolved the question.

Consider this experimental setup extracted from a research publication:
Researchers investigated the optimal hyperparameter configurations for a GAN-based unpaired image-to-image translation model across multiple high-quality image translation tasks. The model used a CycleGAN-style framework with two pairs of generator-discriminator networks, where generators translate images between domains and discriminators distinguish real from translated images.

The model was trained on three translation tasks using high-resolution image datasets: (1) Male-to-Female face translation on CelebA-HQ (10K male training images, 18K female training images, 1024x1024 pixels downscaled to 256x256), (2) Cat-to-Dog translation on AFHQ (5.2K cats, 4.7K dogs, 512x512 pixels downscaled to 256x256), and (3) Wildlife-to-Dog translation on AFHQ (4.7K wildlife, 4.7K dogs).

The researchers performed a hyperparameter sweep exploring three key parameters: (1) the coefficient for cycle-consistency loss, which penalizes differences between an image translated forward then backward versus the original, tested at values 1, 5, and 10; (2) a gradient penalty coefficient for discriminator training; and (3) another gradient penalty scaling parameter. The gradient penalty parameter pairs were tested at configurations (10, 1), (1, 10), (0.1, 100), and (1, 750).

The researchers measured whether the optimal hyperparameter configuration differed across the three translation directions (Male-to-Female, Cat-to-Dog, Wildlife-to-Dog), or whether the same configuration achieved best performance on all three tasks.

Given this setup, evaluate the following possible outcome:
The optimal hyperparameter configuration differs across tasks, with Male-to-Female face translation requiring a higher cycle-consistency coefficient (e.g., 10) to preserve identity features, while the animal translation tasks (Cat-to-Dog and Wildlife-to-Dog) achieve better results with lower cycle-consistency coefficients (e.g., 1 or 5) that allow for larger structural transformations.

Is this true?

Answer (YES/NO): NO